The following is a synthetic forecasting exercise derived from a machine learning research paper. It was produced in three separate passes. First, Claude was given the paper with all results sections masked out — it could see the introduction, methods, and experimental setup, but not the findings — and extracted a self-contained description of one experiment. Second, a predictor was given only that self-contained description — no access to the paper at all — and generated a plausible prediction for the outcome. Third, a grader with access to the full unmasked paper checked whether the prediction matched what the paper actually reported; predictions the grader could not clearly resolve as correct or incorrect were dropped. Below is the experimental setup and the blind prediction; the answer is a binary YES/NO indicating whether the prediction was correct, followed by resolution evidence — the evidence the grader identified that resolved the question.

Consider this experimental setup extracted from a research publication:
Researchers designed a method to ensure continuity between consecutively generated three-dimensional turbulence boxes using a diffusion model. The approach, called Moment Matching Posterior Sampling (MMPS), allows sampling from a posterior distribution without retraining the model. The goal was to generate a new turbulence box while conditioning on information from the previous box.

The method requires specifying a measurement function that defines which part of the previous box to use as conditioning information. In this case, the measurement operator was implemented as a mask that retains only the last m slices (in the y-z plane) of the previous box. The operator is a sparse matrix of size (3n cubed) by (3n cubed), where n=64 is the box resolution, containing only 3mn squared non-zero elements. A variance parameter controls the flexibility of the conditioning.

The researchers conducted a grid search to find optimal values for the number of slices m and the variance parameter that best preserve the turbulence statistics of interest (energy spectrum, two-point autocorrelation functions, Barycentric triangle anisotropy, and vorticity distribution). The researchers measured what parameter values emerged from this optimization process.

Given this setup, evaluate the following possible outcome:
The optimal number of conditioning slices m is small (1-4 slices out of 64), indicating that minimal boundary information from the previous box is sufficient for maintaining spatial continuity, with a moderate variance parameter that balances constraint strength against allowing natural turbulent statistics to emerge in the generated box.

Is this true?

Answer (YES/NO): NO